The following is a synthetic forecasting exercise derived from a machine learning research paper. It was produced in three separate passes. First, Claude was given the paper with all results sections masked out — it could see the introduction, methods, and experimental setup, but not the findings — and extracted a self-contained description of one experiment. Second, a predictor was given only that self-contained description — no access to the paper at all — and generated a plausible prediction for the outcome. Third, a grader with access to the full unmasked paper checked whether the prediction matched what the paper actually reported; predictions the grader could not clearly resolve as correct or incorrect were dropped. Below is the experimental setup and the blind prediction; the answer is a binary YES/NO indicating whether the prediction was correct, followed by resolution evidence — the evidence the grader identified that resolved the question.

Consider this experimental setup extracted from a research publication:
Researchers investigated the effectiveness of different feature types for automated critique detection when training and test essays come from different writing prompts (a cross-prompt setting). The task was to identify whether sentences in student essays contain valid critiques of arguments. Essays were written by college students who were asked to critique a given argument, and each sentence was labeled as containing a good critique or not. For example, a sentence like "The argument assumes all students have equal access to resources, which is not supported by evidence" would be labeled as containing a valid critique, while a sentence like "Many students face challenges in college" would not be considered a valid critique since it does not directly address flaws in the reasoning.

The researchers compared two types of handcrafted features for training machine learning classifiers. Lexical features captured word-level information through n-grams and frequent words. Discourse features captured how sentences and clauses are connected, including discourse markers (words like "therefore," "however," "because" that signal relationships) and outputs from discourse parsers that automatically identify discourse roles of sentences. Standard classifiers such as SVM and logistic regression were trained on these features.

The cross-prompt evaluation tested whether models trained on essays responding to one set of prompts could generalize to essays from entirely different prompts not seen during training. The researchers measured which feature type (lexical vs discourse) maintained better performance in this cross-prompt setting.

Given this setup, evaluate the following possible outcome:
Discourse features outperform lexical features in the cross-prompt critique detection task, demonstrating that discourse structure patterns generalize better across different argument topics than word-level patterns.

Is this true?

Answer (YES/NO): YES